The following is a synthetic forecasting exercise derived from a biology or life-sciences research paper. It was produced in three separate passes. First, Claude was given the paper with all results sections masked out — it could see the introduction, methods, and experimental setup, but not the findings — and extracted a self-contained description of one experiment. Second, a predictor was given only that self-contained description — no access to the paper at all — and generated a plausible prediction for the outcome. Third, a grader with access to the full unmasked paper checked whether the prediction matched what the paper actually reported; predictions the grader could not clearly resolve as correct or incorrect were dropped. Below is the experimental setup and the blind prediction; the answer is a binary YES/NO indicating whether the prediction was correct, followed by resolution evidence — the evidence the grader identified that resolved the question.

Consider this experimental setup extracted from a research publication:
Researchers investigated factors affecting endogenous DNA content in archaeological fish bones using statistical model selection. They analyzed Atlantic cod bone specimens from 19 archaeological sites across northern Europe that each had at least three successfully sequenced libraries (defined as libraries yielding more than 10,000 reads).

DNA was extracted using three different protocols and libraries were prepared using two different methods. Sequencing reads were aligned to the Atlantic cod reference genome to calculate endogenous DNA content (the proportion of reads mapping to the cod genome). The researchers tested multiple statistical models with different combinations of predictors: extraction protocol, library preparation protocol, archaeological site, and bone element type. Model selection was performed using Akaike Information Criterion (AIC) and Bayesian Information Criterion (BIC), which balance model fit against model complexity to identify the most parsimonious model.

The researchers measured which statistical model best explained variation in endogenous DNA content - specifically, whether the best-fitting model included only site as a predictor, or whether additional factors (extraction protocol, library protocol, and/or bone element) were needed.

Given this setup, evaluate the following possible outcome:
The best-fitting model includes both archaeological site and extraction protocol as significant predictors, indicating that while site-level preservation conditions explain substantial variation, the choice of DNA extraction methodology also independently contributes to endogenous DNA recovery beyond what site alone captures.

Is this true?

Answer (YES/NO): NO